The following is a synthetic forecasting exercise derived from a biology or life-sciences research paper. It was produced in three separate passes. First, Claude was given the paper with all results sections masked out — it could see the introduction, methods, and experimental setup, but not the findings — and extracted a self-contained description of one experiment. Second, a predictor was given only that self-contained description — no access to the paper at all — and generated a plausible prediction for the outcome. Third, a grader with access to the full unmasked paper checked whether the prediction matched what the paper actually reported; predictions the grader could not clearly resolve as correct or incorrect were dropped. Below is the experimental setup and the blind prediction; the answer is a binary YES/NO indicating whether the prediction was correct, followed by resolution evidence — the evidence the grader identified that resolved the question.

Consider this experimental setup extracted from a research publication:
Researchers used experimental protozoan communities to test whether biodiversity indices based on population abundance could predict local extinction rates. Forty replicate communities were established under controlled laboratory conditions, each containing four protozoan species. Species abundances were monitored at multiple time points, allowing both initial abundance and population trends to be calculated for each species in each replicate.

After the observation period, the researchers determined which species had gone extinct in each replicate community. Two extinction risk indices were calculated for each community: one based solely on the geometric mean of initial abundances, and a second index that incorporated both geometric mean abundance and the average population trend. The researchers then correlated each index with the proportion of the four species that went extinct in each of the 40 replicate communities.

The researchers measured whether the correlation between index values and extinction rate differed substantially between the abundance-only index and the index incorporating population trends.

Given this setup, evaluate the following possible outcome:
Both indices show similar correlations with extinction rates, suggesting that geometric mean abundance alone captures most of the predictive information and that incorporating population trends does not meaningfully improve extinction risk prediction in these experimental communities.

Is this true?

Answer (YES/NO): NO